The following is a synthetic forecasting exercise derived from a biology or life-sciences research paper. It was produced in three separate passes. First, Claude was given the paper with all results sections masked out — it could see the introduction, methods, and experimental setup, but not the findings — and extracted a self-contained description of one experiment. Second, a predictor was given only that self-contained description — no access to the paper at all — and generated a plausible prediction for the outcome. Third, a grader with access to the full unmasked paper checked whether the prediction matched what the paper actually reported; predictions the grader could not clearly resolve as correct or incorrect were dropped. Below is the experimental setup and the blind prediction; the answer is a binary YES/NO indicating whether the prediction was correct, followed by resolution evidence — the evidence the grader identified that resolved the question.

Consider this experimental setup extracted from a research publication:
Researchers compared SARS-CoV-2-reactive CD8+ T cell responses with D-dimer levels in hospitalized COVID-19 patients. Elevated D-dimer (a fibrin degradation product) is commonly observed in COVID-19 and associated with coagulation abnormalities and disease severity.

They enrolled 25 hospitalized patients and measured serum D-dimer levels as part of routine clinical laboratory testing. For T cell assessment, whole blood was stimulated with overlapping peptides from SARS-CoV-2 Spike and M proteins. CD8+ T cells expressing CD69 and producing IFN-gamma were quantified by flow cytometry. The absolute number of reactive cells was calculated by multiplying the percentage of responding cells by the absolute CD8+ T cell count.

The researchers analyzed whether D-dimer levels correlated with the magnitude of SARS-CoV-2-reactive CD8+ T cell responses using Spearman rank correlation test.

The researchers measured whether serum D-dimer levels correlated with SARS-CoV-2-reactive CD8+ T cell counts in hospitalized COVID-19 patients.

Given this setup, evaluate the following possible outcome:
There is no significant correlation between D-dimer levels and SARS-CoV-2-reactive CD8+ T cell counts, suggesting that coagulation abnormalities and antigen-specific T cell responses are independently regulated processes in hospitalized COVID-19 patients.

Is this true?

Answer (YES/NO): YES